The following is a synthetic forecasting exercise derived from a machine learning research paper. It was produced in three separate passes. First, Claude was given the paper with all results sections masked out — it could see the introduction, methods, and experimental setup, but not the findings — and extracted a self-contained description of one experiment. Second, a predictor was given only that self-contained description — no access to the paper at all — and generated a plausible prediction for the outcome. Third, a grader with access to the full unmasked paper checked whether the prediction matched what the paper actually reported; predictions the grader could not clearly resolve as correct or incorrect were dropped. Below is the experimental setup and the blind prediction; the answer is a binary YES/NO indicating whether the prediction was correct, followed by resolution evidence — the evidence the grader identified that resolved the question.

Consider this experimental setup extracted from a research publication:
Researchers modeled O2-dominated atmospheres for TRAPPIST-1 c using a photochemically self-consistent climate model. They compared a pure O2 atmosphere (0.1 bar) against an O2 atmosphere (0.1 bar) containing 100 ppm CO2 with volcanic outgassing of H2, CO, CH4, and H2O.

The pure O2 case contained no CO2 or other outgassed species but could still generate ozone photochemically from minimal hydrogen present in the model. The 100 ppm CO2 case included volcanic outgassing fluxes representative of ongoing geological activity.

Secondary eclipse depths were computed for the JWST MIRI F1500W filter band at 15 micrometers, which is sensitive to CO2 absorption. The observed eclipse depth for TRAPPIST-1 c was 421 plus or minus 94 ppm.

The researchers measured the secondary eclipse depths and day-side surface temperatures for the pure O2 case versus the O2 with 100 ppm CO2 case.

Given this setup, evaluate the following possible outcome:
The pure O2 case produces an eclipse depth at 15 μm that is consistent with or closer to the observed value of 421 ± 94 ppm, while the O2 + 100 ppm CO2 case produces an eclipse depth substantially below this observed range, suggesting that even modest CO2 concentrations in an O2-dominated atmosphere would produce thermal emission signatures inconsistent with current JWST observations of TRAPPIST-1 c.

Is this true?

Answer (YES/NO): NO